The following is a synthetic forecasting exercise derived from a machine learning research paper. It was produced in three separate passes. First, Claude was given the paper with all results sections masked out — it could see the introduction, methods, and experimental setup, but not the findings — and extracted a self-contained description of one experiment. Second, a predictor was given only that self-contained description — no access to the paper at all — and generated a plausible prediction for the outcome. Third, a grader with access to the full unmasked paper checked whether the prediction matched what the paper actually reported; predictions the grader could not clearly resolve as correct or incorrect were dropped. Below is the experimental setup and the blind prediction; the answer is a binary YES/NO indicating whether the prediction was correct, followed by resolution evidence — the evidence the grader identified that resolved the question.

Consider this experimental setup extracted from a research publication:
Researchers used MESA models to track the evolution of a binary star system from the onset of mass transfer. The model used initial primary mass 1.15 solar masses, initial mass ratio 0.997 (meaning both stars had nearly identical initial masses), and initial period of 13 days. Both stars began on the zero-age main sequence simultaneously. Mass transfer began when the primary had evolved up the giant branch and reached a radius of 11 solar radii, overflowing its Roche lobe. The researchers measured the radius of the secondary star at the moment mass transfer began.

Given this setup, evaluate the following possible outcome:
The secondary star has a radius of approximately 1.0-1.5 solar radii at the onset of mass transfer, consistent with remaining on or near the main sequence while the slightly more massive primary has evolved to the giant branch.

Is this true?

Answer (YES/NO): NO